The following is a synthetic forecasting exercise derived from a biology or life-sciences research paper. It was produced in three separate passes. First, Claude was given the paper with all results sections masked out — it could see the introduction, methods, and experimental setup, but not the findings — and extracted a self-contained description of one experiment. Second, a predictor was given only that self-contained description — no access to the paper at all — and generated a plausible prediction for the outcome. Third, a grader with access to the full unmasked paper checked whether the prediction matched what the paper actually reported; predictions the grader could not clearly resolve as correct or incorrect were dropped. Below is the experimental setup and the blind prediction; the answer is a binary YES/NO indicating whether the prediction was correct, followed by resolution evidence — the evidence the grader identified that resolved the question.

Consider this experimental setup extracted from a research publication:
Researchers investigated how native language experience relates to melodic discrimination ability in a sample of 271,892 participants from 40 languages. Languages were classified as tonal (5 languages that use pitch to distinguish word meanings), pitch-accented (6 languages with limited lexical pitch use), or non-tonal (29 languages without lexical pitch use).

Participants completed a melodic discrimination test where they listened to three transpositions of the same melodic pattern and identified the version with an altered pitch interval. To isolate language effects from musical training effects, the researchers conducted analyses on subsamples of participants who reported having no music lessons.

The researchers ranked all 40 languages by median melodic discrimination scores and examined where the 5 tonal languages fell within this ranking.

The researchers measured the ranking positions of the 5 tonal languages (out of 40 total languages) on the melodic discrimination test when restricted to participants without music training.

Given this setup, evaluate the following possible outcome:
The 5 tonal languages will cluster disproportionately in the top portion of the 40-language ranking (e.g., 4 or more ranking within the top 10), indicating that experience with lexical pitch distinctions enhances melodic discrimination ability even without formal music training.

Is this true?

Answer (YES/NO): YES